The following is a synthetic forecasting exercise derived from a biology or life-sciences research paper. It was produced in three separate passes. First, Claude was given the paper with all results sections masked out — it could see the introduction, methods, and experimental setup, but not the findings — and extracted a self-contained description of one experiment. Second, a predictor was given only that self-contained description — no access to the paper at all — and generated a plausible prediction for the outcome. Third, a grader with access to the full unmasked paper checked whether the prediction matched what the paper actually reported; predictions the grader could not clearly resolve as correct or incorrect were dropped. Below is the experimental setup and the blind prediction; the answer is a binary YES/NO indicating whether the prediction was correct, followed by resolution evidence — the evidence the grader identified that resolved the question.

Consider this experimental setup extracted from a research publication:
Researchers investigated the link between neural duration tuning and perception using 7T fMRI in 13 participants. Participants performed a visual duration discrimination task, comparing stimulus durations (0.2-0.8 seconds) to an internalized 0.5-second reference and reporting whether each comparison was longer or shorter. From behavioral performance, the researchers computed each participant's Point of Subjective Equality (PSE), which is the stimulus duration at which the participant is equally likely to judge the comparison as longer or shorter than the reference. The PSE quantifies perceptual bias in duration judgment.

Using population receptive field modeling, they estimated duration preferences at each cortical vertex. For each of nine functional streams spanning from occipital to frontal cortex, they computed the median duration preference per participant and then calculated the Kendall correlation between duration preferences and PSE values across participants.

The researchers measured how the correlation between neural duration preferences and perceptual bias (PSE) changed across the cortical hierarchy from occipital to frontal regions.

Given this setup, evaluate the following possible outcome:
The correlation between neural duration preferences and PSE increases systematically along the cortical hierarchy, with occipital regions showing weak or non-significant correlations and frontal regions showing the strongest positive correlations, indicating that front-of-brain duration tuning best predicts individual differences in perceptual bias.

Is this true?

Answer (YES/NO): YES